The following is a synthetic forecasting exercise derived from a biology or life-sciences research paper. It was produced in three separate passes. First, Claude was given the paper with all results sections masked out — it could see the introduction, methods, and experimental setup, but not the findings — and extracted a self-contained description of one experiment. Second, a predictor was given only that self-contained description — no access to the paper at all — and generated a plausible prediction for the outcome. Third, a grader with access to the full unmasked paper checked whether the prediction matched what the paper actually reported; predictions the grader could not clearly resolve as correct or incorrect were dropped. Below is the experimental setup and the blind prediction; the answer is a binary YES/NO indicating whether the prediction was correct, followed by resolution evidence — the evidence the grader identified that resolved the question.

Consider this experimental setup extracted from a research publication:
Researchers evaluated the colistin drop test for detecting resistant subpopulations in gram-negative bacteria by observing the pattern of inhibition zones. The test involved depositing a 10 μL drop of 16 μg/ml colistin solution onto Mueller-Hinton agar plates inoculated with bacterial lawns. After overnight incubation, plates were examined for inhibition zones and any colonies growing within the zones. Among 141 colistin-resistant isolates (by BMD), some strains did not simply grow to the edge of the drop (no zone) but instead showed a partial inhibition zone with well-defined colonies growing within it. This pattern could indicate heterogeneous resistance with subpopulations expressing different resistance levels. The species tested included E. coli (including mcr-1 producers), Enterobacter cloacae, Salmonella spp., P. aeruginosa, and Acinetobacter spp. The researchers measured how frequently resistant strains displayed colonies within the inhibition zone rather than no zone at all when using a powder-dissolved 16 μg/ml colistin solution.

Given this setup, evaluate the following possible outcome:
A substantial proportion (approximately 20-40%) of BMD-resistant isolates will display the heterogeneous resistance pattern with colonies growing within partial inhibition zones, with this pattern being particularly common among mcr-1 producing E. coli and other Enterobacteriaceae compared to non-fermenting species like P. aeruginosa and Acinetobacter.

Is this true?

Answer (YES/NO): NO